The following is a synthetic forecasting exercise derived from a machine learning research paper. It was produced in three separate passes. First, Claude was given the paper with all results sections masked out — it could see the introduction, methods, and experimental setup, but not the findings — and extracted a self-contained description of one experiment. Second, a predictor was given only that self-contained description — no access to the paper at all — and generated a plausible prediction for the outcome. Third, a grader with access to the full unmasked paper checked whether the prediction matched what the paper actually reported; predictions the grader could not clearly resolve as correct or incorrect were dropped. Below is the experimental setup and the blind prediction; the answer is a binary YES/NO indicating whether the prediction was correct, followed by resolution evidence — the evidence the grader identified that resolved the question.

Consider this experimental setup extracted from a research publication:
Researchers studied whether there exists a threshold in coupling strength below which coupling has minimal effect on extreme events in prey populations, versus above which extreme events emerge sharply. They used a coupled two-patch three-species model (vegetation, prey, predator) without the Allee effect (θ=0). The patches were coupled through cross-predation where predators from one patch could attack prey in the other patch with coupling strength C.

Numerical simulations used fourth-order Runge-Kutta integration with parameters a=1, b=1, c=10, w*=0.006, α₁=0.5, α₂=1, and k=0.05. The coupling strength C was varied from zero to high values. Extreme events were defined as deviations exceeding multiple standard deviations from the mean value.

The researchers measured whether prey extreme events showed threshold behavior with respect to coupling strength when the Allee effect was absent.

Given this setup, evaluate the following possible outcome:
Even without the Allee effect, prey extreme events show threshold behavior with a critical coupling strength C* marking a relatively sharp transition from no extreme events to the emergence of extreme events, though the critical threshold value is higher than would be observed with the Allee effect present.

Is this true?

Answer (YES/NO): YES